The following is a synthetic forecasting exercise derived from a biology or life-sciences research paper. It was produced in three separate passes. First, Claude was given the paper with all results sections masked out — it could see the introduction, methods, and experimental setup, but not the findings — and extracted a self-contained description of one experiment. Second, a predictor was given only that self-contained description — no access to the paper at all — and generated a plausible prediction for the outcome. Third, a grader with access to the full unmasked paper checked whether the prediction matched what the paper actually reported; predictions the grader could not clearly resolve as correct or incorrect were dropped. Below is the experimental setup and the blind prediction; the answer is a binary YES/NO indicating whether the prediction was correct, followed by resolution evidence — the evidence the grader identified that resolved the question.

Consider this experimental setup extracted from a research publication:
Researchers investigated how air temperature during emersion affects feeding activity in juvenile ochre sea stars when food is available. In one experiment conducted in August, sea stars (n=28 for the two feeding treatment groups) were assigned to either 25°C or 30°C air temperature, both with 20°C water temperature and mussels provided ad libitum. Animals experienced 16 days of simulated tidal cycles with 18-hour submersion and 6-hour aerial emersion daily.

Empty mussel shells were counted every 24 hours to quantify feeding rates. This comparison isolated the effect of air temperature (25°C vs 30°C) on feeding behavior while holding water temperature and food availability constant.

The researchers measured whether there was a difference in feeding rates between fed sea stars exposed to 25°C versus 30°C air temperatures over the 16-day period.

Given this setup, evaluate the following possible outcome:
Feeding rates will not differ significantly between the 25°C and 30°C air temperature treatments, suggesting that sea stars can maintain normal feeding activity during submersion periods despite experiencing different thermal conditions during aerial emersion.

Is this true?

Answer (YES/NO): YES